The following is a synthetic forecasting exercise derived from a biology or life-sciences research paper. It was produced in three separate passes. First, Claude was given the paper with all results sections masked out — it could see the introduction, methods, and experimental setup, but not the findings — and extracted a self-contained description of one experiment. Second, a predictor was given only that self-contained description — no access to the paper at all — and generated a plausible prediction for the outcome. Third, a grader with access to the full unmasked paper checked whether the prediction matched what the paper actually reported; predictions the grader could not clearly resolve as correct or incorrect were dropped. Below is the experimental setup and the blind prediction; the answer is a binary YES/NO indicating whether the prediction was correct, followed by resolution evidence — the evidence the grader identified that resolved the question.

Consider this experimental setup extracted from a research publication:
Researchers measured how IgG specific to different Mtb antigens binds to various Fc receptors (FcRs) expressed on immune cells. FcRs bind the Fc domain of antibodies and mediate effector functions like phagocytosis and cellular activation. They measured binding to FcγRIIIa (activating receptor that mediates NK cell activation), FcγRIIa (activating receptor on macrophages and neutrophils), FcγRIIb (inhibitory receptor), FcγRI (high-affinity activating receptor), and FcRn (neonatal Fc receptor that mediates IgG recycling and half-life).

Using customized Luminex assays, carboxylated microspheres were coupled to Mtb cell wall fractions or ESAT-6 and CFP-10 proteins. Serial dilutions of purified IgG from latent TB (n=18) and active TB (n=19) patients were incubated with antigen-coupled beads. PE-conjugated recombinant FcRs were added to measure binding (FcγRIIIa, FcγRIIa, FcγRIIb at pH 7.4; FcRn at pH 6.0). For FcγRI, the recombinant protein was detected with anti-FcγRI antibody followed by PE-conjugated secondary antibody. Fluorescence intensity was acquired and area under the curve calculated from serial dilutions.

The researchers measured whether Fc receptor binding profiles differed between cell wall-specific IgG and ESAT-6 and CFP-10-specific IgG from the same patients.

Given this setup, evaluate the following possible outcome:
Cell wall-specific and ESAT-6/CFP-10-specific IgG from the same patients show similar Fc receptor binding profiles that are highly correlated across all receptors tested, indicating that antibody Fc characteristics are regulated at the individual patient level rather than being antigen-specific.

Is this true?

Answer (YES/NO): NO